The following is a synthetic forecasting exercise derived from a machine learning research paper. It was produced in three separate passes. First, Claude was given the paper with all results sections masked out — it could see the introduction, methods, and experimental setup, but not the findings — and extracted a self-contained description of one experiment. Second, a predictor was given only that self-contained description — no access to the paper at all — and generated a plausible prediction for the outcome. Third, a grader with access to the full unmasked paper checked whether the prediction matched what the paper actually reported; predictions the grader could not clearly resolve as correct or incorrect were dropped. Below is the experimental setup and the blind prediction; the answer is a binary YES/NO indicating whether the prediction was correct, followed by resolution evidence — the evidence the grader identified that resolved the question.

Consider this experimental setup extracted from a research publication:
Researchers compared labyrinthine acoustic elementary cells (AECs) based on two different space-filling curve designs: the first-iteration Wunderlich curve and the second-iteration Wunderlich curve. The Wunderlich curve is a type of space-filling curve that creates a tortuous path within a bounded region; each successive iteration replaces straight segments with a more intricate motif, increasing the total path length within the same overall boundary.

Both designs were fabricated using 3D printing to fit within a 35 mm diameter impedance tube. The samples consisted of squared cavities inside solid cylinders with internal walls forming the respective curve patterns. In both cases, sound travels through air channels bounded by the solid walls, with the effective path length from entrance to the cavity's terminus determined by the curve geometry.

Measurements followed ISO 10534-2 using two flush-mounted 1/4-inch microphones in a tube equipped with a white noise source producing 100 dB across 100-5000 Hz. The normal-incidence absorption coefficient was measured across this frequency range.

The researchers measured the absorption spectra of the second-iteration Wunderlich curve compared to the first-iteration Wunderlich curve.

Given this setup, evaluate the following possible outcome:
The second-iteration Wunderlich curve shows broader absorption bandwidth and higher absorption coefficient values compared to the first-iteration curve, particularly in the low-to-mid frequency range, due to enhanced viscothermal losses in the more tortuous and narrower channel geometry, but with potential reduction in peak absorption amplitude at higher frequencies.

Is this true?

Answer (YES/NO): NO